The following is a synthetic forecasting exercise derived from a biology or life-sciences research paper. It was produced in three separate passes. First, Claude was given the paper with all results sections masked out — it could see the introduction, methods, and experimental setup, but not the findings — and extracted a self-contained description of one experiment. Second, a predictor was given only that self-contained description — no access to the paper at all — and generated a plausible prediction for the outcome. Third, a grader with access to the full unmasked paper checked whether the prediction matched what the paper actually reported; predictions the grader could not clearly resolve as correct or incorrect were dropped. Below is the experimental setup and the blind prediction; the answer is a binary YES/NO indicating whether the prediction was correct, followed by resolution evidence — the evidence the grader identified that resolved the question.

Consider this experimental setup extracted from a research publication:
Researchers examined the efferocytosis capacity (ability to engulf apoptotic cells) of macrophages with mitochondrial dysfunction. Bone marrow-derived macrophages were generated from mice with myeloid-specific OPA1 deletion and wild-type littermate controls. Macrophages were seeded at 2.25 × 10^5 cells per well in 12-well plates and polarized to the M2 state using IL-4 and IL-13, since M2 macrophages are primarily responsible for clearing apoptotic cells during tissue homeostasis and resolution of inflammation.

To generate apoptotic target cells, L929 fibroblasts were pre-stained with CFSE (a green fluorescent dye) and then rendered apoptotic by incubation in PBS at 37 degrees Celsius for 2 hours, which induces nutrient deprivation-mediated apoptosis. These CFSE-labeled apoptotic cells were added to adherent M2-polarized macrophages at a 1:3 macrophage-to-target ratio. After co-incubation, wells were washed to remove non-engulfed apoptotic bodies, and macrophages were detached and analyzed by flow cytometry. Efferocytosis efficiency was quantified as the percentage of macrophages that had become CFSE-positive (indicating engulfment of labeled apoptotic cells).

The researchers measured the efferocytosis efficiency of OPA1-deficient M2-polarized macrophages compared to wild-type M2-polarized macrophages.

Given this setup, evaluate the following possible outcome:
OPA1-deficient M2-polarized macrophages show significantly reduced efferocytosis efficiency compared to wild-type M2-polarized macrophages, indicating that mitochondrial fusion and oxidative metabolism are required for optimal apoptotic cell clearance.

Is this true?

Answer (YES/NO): YES